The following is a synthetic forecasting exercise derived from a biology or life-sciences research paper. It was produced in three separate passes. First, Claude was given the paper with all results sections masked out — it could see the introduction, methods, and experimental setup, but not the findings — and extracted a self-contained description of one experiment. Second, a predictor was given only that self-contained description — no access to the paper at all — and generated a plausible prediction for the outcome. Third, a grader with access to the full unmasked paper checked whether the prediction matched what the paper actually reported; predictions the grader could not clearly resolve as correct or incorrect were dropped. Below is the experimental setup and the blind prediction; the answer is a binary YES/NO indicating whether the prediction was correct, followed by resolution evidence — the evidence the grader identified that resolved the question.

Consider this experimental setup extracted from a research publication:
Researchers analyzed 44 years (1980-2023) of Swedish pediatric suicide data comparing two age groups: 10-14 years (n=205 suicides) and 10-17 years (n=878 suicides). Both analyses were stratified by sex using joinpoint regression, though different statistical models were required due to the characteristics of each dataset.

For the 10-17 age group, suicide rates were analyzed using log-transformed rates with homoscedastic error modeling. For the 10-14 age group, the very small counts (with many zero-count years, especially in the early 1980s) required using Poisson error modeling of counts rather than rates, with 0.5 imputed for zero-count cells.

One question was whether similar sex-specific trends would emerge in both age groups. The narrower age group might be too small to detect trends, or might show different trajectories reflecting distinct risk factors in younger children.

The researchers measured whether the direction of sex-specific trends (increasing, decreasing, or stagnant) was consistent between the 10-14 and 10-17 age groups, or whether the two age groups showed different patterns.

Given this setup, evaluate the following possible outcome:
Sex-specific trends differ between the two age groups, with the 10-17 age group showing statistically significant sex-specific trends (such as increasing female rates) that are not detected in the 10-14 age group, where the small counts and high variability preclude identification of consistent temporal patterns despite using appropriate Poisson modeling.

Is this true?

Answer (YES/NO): NO